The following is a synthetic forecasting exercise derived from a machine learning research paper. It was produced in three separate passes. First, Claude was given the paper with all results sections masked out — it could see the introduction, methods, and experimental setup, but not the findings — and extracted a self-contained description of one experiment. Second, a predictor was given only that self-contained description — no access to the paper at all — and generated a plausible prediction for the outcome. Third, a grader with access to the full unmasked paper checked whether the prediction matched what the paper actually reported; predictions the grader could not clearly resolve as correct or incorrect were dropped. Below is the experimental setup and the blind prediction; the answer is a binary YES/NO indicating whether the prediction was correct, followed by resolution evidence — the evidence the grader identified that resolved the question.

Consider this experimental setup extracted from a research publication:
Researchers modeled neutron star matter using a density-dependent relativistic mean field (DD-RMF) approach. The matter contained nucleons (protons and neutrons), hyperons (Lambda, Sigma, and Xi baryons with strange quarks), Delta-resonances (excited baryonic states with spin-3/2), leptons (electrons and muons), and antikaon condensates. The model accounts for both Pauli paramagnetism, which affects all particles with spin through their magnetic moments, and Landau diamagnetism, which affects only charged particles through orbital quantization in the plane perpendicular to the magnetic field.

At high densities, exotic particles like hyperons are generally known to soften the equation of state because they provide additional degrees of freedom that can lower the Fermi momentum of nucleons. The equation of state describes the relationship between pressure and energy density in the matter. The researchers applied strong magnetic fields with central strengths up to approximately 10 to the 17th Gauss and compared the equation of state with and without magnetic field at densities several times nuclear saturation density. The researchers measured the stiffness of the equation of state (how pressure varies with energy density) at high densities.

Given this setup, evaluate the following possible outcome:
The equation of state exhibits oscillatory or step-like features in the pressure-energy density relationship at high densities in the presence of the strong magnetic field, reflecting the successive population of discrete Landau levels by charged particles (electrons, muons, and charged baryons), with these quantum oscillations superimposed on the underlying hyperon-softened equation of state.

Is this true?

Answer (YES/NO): NO